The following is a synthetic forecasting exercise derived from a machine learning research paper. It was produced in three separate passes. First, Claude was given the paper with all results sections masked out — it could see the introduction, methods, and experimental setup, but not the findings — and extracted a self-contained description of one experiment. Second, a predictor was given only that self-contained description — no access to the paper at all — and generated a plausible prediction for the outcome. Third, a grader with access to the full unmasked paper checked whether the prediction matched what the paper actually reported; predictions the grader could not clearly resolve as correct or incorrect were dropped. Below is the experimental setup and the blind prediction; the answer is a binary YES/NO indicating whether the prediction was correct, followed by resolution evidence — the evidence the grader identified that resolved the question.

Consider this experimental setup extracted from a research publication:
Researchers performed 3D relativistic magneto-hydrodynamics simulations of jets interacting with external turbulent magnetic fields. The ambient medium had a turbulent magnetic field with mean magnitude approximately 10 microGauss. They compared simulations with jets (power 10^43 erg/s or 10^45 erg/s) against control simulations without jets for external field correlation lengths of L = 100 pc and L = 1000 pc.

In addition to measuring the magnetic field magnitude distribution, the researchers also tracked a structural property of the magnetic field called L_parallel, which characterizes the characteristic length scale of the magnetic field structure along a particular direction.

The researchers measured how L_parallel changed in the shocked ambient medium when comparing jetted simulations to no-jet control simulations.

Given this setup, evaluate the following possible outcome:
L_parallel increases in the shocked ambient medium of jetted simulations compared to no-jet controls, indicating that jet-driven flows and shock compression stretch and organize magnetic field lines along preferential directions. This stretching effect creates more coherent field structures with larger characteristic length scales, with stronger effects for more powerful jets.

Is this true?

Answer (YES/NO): NO